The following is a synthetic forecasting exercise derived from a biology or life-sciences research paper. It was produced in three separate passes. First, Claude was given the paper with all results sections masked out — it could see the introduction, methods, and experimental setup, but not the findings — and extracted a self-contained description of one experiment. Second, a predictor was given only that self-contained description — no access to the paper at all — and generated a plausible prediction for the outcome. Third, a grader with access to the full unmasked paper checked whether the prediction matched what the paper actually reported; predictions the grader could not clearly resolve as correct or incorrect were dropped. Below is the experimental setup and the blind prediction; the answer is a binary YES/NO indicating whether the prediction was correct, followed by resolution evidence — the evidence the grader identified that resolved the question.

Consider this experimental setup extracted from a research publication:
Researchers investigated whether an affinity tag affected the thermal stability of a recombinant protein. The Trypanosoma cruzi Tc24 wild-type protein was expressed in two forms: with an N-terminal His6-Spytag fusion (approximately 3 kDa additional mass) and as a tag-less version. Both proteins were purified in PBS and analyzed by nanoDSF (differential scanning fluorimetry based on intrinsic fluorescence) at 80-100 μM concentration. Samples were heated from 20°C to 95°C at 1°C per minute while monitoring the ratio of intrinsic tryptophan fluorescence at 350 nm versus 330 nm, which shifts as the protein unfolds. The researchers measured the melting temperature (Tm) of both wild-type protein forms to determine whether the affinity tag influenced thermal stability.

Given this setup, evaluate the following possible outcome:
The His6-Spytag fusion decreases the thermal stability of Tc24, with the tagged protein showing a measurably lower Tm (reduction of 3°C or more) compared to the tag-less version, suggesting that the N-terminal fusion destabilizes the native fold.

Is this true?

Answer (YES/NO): NO